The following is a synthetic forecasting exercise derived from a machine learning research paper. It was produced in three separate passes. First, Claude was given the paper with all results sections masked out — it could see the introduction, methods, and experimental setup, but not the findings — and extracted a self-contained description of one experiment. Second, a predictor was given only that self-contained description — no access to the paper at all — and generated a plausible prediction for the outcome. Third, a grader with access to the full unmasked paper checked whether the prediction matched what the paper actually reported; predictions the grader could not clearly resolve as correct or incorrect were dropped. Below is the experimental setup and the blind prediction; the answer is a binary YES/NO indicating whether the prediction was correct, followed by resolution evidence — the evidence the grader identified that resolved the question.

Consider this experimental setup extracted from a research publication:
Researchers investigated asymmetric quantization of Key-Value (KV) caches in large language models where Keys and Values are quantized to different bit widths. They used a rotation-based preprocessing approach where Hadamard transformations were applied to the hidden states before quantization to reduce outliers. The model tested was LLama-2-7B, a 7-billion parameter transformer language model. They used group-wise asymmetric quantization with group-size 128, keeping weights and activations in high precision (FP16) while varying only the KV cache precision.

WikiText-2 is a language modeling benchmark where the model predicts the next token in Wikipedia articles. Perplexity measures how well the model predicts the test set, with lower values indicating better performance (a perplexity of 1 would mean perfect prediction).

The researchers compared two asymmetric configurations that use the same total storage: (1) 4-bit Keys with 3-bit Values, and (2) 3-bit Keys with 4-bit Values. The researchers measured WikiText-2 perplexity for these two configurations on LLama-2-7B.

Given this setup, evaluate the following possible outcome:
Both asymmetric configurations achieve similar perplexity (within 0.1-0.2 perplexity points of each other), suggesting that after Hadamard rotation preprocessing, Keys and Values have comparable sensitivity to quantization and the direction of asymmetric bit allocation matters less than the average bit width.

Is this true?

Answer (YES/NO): NO